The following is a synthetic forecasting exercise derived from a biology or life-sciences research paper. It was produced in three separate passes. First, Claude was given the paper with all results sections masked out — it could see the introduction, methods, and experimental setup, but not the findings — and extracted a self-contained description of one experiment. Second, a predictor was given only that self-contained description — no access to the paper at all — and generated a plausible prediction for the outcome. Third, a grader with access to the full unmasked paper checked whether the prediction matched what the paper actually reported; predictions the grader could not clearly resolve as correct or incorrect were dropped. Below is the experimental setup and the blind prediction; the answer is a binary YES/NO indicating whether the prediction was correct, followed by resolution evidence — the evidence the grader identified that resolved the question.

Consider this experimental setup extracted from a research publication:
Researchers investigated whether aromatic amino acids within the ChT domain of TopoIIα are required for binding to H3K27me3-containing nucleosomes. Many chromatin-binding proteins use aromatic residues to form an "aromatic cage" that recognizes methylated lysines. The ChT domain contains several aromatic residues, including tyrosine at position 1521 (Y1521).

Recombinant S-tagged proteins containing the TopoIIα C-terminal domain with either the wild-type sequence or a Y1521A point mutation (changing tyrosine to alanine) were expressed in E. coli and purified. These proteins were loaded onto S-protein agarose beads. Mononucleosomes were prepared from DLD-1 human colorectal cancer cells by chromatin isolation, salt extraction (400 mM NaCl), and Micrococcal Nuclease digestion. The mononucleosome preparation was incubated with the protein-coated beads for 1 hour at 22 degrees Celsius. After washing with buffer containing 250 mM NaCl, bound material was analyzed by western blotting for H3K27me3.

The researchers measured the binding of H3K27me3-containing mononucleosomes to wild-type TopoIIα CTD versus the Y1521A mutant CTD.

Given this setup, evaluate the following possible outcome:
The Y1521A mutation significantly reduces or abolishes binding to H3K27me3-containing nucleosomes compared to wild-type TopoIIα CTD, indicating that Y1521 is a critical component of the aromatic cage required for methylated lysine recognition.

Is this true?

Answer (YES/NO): YES